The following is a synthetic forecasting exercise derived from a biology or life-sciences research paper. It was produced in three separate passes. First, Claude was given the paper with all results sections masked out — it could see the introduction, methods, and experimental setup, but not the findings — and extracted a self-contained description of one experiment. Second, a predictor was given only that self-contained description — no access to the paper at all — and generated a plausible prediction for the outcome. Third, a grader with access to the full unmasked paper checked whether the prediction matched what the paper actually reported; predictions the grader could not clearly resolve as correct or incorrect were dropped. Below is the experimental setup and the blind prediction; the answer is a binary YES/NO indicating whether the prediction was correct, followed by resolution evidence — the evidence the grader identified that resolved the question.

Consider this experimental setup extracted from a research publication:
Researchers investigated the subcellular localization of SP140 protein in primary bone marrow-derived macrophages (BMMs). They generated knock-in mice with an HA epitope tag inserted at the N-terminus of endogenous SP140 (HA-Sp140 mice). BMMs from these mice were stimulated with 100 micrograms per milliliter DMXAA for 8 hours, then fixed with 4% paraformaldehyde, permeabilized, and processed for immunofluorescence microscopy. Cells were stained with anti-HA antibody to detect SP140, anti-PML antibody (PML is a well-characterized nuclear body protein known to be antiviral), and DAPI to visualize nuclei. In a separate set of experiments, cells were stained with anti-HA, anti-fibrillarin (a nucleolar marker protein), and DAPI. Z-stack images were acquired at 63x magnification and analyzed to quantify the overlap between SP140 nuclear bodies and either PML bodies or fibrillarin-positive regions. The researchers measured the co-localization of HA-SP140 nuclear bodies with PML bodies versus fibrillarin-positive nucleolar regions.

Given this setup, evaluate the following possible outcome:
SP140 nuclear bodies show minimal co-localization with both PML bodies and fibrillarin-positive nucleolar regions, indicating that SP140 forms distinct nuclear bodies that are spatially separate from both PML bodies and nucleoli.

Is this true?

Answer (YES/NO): NO